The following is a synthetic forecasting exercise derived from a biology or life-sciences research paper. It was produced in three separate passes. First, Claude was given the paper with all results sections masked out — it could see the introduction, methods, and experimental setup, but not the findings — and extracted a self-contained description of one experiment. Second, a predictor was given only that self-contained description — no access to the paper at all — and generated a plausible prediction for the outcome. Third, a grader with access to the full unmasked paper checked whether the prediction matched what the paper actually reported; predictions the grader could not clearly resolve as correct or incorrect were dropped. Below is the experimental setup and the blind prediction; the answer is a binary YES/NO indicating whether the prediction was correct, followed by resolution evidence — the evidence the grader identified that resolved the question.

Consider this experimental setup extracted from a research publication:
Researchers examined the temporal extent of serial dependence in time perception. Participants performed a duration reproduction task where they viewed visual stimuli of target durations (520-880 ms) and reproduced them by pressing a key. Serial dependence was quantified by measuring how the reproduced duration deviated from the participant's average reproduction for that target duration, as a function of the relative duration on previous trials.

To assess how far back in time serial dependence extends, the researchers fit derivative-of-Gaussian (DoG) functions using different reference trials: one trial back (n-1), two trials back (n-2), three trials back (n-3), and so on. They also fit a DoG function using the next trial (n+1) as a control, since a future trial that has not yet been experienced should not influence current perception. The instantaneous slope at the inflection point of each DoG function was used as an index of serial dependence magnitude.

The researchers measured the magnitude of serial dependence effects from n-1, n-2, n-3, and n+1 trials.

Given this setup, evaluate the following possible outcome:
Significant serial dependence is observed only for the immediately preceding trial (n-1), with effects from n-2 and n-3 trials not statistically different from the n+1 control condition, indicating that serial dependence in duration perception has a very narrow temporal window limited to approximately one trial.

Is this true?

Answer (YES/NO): NO